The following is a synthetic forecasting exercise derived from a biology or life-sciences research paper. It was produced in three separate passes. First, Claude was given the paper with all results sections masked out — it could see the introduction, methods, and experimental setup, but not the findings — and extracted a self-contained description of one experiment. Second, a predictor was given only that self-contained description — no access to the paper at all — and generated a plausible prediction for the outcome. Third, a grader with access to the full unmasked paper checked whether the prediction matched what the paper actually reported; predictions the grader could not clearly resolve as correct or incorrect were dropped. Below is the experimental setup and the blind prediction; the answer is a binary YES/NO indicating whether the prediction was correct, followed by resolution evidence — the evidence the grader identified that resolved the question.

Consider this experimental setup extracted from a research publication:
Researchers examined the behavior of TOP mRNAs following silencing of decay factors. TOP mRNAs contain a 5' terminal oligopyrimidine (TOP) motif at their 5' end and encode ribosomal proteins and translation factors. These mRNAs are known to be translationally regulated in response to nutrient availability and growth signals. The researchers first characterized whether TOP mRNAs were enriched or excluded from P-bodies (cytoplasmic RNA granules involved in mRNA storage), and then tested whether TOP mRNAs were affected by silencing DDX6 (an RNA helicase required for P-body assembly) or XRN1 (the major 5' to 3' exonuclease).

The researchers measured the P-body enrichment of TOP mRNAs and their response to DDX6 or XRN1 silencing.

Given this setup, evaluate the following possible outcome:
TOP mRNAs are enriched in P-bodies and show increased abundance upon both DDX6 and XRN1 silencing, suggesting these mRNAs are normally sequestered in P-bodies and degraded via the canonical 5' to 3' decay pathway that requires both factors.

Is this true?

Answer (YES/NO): NO